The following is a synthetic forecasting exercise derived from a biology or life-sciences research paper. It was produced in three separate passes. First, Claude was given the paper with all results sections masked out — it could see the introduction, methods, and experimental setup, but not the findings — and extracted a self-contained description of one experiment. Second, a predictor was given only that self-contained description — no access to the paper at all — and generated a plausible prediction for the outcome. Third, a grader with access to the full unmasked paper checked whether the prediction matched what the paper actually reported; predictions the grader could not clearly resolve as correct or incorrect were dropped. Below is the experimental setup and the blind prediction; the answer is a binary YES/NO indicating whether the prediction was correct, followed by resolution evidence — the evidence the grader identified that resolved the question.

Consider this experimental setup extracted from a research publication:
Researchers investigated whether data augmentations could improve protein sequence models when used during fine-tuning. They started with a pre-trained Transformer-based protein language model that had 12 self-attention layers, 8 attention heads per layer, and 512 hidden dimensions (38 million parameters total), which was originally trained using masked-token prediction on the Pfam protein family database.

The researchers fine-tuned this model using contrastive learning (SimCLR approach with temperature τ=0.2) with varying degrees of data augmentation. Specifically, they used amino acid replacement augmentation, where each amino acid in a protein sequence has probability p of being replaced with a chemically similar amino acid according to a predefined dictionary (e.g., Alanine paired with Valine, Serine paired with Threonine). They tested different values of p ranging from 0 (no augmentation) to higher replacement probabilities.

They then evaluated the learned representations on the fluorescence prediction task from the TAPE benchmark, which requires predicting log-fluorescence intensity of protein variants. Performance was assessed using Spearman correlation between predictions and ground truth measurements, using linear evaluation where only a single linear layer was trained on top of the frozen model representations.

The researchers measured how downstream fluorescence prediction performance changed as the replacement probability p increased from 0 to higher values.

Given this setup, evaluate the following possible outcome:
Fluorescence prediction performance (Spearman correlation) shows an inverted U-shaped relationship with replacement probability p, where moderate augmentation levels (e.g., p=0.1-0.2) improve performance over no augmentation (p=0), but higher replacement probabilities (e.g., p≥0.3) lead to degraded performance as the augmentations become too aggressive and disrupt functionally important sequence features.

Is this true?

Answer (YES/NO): NO